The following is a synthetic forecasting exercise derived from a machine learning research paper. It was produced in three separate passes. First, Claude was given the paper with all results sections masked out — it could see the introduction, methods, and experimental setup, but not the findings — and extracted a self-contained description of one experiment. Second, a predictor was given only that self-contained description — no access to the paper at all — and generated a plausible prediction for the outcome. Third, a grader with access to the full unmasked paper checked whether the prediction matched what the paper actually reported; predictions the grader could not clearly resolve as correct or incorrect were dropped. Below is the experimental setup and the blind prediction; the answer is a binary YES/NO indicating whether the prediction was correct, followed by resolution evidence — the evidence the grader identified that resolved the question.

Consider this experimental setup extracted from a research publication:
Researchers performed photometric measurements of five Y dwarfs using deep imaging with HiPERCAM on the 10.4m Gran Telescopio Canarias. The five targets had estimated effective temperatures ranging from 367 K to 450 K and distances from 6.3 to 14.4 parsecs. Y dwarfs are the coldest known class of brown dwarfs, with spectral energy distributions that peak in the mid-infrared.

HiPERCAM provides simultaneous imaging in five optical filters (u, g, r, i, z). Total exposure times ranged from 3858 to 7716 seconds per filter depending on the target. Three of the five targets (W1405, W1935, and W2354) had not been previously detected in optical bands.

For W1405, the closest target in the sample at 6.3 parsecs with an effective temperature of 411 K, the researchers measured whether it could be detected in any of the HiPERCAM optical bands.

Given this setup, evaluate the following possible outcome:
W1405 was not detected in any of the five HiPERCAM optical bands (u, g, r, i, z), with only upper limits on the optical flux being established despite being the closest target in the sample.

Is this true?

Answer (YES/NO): YES